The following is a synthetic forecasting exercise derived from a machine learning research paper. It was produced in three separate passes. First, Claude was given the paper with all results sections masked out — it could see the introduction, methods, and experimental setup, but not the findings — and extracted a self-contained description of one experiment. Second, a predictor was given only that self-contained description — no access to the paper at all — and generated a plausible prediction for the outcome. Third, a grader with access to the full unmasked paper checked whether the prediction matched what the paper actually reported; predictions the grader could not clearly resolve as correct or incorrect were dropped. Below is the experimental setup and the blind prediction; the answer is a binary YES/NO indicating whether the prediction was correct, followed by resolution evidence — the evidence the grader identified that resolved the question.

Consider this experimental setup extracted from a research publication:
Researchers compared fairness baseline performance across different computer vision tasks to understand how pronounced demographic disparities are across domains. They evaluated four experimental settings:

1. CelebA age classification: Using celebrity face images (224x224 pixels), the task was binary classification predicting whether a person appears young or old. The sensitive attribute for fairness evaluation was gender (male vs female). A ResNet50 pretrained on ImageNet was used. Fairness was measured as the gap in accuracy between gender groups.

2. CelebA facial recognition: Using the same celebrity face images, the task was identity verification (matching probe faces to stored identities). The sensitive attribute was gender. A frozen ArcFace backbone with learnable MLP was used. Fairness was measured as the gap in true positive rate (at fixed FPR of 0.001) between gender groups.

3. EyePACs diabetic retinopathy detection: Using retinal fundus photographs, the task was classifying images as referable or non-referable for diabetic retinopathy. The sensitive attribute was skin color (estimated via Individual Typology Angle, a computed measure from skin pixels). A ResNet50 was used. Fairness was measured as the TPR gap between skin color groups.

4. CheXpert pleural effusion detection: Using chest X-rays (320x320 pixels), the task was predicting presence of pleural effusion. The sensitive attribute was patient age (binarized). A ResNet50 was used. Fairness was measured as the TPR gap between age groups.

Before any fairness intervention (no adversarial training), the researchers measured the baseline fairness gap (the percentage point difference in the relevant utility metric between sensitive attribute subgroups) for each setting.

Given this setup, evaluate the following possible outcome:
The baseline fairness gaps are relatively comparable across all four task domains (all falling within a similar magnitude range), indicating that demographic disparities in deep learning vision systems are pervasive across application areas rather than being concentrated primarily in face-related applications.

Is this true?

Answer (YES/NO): NO